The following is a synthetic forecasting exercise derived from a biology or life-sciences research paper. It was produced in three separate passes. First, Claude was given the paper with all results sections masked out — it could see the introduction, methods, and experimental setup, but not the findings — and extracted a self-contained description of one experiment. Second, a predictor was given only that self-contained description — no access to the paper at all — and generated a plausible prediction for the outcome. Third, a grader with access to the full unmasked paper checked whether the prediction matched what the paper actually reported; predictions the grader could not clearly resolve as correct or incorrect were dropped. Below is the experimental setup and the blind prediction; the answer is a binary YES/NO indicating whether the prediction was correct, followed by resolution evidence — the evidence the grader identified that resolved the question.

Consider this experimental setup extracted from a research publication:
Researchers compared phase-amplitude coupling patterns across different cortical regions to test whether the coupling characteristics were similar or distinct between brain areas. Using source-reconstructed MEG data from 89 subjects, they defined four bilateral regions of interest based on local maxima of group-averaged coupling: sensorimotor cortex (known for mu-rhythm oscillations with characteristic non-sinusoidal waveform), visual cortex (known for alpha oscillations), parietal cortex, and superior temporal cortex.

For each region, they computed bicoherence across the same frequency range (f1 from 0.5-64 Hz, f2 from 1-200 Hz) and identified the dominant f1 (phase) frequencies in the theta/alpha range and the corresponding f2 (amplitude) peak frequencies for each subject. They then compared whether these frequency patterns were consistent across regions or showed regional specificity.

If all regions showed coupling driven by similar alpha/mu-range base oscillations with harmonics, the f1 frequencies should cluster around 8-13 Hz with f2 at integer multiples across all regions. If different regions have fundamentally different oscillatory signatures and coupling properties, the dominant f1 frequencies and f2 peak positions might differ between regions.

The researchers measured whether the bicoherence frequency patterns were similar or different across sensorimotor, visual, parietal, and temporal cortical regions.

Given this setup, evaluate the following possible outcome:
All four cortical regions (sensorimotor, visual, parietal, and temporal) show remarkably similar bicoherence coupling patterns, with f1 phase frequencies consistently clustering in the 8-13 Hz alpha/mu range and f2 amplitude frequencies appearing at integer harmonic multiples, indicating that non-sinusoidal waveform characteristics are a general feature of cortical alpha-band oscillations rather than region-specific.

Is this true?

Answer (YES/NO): YES